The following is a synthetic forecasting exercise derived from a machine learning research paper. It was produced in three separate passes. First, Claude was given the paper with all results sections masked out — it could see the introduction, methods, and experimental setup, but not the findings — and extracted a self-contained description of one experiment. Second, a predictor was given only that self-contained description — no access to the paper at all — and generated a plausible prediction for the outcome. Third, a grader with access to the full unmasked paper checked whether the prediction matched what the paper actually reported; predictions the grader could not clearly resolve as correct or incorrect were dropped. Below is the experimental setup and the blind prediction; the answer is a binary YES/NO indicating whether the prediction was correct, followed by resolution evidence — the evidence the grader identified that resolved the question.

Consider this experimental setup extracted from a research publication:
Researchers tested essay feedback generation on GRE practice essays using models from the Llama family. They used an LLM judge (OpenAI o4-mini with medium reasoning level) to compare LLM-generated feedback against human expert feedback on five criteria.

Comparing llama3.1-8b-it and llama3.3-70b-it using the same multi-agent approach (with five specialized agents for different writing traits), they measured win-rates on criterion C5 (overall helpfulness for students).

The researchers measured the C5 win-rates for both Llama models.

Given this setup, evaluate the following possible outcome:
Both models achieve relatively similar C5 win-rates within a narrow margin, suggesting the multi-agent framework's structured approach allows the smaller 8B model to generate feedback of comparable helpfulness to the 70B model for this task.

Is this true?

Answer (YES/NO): YES